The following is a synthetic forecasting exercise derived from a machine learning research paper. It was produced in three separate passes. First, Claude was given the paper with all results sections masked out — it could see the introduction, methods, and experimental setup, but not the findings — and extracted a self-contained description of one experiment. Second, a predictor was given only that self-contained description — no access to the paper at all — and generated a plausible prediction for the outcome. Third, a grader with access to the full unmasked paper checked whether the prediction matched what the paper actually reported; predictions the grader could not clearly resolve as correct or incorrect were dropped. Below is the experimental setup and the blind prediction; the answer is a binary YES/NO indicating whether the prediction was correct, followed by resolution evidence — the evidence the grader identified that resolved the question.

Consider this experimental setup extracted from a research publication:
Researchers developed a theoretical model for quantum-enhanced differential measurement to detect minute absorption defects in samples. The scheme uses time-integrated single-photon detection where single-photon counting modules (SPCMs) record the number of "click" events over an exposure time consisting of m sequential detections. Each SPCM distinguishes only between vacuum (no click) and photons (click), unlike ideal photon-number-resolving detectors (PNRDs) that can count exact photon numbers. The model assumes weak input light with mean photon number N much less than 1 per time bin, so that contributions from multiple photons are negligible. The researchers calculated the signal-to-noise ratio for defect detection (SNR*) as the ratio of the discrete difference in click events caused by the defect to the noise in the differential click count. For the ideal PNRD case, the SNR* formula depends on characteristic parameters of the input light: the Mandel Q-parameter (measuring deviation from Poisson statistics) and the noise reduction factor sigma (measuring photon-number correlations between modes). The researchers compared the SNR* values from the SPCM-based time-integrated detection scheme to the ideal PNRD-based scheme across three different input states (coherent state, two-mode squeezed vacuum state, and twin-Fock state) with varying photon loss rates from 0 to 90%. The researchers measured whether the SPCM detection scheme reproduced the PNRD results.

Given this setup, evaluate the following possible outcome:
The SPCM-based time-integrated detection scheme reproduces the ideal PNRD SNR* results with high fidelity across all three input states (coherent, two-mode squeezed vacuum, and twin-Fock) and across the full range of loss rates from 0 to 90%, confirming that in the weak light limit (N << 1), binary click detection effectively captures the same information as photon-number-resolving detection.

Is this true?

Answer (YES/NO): YES